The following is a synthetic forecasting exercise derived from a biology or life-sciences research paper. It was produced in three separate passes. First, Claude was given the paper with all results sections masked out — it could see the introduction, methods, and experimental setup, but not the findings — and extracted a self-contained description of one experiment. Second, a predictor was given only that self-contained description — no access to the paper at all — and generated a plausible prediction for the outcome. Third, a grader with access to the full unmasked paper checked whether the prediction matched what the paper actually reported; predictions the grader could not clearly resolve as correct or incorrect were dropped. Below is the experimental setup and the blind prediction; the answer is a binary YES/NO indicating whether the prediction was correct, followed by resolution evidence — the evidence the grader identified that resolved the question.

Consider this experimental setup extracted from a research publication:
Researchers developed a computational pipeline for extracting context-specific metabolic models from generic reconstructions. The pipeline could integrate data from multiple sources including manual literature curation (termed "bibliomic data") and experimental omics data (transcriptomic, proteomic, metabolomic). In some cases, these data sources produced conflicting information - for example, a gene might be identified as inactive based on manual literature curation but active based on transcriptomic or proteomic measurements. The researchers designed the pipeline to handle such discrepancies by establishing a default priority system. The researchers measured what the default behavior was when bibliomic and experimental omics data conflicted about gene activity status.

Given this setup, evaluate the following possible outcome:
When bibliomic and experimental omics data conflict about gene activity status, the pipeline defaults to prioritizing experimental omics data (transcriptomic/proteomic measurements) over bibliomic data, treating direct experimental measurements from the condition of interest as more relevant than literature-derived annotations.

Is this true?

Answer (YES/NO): YES